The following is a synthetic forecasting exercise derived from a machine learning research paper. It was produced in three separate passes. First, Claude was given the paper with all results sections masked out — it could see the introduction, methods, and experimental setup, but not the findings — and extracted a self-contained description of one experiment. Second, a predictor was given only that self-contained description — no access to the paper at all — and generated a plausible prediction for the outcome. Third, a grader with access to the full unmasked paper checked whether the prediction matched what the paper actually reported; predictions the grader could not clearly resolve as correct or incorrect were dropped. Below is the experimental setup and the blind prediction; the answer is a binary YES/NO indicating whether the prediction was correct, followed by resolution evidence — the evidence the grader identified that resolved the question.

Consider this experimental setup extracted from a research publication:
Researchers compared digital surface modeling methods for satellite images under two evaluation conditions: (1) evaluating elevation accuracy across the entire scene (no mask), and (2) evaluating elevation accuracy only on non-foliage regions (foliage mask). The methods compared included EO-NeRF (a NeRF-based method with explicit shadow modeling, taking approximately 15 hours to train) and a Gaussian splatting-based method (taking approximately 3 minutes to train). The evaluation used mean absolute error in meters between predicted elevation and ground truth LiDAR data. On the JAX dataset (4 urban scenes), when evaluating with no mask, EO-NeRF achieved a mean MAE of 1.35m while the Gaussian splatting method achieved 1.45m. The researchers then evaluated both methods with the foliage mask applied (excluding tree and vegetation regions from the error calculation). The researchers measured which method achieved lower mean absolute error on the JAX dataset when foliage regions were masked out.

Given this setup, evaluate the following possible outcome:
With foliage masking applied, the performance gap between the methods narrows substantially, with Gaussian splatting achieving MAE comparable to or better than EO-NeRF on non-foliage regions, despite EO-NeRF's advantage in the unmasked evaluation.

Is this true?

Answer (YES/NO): YES